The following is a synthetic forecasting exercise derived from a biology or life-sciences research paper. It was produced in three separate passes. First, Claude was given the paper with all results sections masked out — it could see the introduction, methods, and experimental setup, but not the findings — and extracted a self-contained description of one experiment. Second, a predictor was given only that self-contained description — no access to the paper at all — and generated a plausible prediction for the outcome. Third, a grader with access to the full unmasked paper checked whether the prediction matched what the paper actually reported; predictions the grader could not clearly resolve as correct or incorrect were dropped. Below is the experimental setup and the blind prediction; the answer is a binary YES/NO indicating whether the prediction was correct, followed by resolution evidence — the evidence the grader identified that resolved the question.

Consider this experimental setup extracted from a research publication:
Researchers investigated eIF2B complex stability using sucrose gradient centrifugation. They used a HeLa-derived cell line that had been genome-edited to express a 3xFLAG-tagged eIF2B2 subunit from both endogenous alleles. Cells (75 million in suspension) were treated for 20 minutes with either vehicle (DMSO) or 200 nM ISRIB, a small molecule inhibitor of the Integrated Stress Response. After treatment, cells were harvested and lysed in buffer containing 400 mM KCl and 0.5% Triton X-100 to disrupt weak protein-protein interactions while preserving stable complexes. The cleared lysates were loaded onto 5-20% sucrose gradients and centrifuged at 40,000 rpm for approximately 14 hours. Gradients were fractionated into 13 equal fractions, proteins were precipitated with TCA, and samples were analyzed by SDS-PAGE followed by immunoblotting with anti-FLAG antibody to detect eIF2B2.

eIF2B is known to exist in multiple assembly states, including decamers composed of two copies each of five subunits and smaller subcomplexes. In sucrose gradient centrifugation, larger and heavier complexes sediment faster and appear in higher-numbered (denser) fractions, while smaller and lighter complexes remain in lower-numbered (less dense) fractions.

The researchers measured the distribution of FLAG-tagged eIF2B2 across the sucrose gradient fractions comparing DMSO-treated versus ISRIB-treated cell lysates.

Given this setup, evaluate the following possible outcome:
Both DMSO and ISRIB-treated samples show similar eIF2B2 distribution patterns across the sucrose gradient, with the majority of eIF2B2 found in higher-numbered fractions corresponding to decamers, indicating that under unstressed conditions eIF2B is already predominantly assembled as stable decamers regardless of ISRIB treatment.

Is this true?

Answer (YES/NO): NO